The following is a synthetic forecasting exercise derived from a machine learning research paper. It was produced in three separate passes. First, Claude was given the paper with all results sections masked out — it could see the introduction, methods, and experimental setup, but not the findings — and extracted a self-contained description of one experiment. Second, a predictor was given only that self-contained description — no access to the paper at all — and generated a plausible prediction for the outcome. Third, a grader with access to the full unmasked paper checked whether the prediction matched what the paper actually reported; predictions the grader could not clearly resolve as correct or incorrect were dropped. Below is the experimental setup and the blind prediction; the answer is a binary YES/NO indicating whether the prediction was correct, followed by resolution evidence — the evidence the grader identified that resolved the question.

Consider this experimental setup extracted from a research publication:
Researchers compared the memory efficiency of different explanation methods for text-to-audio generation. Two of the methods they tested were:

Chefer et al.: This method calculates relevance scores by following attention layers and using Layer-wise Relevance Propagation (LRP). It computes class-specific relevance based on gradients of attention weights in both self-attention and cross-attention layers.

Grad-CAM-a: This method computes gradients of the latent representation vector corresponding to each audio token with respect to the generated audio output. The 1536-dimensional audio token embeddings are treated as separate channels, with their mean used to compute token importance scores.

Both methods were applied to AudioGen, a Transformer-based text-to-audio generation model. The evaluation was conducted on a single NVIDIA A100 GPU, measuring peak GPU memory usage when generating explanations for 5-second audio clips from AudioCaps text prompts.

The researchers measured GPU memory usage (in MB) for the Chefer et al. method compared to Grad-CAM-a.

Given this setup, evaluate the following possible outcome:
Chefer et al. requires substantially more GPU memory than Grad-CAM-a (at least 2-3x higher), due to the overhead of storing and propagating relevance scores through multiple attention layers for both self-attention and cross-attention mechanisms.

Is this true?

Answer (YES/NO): NO